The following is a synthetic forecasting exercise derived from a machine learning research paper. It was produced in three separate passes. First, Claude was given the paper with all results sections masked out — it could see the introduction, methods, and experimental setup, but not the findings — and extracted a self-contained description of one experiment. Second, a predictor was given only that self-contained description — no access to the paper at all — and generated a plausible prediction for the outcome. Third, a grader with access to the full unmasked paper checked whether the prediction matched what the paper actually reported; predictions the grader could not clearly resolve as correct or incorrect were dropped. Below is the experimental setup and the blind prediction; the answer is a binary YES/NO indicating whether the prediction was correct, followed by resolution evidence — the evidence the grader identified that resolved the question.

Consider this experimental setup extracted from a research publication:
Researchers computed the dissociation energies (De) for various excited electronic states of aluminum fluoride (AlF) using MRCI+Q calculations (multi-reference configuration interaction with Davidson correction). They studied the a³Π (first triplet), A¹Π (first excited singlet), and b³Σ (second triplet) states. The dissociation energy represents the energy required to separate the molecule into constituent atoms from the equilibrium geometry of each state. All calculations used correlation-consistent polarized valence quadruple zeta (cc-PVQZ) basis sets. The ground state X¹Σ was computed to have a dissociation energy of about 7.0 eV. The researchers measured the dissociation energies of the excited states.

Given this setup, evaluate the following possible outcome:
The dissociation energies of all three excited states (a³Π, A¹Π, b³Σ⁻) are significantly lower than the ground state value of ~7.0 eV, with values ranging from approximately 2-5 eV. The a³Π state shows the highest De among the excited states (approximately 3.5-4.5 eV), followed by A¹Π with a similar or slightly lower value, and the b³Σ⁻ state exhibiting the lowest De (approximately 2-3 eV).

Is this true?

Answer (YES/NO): NO